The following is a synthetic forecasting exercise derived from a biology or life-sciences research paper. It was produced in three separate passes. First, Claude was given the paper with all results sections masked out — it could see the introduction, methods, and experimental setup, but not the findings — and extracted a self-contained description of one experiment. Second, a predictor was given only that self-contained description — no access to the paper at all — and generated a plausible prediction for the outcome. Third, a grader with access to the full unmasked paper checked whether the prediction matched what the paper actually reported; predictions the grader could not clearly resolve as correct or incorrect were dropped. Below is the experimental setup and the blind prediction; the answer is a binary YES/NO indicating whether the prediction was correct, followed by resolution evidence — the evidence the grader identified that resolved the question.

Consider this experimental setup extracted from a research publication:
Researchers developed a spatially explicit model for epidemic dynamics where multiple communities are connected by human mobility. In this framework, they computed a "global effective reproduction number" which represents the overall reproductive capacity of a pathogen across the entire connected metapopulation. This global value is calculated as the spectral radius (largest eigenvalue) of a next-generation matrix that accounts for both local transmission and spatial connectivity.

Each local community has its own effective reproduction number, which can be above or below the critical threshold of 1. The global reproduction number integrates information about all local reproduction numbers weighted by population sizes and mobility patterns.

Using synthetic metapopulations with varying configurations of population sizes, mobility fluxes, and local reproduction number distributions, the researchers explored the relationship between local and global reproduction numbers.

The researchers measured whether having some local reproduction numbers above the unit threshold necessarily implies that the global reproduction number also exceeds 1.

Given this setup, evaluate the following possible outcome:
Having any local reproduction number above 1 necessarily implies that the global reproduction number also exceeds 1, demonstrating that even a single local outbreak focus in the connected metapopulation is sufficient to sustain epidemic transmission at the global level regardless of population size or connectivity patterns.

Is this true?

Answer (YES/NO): NO